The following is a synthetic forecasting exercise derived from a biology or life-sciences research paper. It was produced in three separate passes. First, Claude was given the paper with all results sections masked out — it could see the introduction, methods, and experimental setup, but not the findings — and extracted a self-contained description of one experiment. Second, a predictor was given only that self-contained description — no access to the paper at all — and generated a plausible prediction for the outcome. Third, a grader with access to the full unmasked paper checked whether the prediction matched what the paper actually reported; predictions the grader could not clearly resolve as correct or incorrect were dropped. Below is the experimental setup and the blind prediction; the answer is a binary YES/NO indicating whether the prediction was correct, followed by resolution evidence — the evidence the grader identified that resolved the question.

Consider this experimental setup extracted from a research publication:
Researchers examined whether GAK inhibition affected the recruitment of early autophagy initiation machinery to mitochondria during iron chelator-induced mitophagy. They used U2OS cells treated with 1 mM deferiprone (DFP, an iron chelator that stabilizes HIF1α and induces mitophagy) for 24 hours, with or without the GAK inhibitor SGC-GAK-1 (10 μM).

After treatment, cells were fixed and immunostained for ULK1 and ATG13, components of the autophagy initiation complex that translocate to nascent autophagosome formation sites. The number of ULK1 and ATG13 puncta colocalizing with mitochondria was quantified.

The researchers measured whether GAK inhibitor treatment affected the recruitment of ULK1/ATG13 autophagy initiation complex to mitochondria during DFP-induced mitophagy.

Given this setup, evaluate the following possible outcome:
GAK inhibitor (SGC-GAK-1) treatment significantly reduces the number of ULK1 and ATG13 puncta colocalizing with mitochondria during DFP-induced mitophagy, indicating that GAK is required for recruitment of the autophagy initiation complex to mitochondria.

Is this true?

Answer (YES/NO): NO